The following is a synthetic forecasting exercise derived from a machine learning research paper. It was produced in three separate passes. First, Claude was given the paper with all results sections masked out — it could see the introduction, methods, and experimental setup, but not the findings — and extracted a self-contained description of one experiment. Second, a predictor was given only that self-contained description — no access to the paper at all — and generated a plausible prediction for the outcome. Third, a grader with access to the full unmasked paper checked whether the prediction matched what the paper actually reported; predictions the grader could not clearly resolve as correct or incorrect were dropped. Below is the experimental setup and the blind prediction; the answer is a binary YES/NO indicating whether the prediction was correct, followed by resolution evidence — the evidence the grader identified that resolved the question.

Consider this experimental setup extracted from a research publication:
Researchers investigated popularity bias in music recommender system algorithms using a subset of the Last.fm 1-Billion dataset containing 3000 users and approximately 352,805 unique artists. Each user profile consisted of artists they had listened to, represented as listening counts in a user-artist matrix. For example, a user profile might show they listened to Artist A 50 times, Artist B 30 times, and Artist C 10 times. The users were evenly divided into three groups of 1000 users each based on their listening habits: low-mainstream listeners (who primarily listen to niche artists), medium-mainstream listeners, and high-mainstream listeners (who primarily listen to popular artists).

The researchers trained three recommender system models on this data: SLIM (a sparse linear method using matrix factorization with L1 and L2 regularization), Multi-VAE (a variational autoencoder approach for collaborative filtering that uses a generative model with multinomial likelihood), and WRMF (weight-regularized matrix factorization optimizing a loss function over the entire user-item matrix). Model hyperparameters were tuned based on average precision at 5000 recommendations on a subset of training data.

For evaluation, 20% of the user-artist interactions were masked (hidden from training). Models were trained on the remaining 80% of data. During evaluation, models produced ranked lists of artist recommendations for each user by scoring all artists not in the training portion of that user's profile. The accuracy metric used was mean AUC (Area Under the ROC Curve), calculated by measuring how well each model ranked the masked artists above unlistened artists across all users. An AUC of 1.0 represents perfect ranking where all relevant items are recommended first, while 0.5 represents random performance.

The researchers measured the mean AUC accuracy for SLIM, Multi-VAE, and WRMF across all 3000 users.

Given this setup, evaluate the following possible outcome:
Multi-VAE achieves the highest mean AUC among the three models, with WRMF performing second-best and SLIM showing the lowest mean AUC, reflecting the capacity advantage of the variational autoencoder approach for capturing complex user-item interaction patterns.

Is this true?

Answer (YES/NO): NO